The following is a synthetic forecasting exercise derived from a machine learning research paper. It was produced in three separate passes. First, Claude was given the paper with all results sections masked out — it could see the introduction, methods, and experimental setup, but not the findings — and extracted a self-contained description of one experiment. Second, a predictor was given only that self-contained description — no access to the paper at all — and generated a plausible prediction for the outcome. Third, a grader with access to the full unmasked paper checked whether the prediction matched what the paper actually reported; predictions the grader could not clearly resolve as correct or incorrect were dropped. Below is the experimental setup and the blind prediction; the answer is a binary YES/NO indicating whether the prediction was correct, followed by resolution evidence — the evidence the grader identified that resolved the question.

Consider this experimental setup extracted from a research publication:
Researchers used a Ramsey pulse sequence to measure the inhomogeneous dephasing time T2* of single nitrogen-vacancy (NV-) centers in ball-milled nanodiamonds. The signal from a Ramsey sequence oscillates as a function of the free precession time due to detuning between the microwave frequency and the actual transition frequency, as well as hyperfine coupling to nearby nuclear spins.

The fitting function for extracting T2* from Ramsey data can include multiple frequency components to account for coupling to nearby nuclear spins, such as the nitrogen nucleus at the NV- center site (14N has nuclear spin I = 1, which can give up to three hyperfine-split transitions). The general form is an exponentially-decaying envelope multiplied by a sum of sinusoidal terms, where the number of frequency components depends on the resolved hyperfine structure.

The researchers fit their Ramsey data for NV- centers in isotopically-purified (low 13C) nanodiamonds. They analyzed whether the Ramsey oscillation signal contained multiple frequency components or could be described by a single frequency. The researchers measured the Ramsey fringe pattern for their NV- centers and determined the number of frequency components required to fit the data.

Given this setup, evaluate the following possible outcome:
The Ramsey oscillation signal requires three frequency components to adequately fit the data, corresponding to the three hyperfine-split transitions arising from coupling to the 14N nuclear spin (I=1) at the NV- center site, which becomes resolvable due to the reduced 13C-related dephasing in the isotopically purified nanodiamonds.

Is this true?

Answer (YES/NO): YES